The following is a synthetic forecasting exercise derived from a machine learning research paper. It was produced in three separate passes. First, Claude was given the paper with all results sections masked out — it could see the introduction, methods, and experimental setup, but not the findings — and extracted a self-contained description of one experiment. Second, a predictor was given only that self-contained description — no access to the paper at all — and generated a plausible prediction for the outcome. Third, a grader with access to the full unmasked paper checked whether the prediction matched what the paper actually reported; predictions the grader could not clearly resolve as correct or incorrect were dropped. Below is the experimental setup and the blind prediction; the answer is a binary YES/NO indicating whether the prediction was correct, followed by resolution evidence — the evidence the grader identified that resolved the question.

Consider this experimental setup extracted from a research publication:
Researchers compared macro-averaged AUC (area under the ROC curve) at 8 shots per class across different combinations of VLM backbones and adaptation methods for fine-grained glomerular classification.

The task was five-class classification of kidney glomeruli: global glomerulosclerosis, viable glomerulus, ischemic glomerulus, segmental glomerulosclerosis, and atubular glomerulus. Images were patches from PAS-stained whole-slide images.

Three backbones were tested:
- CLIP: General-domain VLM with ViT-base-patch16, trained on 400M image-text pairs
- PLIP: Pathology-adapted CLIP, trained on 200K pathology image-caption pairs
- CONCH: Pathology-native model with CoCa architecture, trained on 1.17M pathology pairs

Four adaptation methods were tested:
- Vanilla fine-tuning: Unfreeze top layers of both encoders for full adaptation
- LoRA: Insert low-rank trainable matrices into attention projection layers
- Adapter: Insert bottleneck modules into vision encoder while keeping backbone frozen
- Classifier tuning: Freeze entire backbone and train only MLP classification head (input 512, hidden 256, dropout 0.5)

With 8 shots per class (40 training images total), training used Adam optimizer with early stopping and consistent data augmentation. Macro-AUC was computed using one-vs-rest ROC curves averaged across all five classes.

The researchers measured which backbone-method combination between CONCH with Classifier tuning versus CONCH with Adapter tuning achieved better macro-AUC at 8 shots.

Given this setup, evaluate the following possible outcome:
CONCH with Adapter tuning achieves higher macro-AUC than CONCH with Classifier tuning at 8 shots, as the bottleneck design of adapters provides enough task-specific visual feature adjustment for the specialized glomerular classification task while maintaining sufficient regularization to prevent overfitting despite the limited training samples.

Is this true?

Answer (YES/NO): NO